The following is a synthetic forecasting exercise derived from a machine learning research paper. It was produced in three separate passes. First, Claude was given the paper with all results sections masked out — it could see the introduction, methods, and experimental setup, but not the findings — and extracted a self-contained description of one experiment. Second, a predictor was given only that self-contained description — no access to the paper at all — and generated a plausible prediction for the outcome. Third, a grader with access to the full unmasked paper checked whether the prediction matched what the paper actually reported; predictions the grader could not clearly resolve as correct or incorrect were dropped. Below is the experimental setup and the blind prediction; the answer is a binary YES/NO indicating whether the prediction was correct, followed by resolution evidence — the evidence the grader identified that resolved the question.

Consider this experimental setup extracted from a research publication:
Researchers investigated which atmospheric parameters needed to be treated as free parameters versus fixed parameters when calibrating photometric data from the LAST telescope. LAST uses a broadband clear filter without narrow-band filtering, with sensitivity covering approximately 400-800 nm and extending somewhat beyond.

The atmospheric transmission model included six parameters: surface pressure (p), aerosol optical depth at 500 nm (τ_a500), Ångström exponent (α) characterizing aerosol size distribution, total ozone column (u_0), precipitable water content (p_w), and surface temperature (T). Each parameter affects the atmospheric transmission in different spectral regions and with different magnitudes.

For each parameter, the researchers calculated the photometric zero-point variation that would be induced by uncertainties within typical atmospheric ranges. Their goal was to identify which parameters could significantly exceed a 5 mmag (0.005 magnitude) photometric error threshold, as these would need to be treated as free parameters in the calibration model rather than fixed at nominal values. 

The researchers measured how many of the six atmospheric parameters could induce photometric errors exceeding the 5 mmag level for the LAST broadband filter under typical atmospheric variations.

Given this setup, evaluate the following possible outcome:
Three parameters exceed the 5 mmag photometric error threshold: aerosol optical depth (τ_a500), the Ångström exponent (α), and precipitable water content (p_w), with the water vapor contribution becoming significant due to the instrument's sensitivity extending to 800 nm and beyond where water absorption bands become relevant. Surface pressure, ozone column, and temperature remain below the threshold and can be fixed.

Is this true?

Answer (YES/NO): NO